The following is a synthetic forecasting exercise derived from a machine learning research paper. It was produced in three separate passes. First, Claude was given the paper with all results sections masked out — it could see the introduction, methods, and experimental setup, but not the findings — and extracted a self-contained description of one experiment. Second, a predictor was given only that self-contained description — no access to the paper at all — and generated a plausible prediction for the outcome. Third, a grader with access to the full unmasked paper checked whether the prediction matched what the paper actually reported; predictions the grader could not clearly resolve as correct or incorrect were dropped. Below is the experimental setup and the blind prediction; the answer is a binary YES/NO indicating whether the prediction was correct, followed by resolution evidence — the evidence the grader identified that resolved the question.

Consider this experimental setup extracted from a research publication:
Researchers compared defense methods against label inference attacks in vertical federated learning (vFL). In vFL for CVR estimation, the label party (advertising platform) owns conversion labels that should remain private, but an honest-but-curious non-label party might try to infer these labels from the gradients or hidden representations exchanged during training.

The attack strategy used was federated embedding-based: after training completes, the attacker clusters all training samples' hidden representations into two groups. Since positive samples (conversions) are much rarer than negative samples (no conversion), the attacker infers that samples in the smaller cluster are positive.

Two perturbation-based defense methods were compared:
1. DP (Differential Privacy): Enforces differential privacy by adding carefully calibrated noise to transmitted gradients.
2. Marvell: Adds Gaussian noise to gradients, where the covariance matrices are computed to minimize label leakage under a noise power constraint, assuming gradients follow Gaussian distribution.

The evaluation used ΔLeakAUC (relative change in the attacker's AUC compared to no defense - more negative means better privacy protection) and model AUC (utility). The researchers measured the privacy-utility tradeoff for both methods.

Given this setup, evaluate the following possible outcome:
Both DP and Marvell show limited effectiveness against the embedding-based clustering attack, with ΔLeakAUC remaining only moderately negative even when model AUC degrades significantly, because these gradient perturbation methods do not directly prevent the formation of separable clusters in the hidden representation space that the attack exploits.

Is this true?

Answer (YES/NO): NO